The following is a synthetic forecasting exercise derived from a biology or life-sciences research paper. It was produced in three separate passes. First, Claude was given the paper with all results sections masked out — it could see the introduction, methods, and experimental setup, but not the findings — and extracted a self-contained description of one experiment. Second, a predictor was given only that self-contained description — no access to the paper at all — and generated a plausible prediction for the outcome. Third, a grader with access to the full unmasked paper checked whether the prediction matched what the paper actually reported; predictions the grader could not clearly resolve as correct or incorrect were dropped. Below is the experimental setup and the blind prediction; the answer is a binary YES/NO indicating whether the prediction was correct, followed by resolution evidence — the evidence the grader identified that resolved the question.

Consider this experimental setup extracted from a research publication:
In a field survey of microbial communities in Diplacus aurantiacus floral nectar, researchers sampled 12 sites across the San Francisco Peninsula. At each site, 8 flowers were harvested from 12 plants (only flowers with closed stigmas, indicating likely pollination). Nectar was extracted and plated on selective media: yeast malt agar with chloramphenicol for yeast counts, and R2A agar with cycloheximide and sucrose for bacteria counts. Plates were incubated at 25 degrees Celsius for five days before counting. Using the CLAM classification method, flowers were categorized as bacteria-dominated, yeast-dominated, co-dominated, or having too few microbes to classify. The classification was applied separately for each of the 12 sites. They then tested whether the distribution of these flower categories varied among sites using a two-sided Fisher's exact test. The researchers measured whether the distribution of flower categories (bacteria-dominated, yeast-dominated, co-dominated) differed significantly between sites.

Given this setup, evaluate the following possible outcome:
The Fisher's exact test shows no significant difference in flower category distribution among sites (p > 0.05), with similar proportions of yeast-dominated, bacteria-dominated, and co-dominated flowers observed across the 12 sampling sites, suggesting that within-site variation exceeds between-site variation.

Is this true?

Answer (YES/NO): NO